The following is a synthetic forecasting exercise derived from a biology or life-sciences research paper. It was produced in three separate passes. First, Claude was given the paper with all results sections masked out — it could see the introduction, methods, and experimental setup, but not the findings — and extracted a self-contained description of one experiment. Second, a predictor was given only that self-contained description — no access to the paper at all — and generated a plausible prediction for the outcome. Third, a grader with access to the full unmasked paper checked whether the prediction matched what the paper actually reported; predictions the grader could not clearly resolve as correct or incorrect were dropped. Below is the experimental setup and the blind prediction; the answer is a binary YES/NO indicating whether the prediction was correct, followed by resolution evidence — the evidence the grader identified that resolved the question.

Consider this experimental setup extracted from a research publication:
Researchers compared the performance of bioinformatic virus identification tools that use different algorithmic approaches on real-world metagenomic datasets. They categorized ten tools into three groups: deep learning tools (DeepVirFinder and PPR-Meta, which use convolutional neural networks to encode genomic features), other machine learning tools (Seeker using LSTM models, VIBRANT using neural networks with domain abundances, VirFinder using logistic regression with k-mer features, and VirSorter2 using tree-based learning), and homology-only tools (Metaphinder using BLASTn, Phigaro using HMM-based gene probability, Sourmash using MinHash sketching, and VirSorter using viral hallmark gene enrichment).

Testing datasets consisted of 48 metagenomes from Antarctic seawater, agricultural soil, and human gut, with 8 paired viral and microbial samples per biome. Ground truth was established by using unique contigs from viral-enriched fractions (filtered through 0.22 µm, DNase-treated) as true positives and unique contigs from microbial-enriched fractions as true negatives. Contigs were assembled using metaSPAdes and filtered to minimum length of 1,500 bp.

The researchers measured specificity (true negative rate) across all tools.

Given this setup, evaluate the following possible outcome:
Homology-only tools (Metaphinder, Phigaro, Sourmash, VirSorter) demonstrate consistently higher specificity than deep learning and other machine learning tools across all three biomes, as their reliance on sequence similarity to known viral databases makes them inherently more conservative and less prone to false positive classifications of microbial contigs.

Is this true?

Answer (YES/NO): NO